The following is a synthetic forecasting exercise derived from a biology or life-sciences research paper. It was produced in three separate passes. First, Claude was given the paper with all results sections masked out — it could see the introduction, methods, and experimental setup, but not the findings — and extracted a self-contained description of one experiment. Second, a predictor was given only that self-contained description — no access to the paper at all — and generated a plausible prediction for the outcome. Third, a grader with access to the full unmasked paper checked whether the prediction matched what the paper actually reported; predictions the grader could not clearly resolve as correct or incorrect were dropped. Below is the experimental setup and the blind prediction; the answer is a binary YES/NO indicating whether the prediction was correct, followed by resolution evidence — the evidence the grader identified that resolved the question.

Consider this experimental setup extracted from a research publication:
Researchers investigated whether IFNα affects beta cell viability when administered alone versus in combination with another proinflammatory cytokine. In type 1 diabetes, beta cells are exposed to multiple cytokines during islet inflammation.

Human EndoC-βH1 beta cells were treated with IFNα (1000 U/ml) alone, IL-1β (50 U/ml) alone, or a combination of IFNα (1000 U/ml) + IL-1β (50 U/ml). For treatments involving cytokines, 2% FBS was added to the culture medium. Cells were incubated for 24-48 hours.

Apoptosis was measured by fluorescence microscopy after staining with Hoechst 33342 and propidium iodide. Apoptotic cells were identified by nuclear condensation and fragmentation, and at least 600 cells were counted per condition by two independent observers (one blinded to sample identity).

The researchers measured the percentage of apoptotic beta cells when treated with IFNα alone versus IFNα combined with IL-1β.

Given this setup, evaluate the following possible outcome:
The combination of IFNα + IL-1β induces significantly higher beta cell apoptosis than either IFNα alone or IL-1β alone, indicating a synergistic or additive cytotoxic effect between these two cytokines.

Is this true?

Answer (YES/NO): YES